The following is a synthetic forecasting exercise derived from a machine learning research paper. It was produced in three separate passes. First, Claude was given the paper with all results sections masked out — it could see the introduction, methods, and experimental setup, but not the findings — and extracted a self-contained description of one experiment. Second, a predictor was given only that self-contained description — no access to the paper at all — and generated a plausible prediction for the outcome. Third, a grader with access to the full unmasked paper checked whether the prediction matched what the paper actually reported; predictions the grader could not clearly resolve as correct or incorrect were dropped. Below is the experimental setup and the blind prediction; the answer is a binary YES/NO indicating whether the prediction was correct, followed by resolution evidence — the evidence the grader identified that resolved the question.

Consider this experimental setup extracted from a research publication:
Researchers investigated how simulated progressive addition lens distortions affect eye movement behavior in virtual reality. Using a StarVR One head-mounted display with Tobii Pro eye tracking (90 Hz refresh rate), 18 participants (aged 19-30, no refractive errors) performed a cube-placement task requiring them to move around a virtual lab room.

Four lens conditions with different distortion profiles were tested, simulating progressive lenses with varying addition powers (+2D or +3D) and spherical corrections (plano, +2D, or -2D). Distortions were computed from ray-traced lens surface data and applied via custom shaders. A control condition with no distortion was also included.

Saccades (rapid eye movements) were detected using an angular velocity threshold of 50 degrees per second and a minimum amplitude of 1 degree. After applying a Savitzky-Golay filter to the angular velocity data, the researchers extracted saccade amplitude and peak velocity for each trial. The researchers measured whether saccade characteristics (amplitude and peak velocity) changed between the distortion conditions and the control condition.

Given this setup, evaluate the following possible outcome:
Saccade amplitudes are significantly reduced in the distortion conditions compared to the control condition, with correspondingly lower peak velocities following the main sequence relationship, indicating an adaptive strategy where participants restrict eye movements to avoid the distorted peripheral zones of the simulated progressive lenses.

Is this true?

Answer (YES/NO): NO